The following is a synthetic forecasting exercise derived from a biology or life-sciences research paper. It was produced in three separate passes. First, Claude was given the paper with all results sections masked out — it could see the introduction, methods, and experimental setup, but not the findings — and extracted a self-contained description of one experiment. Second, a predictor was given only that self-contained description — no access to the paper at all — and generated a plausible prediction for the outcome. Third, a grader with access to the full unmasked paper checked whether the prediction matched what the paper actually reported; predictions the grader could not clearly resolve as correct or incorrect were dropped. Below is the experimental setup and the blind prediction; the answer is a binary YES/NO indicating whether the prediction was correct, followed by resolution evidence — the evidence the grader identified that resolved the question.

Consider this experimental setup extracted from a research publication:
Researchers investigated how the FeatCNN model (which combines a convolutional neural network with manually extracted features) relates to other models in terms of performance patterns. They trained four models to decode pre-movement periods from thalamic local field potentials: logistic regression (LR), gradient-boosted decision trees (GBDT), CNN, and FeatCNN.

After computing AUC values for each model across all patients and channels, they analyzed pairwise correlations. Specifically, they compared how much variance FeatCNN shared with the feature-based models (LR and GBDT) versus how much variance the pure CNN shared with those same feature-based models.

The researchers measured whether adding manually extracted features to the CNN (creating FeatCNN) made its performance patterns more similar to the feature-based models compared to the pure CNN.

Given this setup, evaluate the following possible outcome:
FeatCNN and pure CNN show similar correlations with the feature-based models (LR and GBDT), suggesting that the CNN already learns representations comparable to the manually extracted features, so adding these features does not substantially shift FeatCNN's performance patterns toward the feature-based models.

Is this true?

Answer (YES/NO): NO